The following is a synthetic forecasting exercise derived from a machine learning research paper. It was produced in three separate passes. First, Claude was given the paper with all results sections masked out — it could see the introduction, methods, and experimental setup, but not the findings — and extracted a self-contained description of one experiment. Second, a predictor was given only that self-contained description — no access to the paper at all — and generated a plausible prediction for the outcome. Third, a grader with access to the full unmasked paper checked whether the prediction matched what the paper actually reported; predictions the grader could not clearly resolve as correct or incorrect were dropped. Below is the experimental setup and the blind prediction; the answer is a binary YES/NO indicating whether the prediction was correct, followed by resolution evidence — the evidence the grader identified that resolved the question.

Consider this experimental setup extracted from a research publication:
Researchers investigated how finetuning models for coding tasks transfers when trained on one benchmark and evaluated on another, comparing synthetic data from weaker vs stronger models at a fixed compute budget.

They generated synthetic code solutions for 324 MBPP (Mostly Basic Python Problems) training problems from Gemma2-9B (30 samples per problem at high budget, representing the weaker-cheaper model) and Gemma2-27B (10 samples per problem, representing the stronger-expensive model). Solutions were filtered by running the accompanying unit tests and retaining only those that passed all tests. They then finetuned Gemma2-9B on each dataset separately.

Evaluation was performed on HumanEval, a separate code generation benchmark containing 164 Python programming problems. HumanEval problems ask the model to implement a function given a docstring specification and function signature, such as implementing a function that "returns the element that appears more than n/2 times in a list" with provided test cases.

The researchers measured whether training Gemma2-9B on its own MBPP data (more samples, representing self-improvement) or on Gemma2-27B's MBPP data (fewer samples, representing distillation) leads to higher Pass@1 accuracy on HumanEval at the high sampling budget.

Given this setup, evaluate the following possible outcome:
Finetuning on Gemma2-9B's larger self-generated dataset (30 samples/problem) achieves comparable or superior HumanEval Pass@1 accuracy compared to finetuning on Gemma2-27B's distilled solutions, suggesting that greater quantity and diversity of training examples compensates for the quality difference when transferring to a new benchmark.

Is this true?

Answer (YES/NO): YES